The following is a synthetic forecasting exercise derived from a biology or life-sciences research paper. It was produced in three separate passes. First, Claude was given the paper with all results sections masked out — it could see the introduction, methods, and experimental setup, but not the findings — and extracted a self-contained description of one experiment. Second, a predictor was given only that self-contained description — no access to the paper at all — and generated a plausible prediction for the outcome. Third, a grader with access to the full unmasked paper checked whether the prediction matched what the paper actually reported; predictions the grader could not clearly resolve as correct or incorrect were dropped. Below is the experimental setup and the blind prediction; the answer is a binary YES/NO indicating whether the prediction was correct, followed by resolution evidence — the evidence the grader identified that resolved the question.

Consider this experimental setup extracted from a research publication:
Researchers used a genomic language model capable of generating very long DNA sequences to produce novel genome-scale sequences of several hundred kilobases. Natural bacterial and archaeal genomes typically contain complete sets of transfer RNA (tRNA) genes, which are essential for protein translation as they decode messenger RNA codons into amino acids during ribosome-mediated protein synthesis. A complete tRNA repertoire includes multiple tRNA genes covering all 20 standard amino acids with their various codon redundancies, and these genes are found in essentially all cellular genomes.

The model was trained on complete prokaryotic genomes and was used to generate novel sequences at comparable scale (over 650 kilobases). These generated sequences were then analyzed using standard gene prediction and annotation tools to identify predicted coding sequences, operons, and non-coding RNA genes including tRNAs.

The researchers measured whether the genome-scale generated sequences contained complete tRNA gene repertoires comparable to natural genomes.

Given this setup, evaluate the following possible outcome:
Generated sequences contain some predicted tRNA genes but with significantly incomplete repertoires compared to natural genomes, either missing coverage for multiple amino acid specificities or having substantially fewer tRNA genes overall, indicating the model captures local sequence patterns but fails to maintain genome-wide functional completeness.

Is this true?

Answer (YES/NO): YES